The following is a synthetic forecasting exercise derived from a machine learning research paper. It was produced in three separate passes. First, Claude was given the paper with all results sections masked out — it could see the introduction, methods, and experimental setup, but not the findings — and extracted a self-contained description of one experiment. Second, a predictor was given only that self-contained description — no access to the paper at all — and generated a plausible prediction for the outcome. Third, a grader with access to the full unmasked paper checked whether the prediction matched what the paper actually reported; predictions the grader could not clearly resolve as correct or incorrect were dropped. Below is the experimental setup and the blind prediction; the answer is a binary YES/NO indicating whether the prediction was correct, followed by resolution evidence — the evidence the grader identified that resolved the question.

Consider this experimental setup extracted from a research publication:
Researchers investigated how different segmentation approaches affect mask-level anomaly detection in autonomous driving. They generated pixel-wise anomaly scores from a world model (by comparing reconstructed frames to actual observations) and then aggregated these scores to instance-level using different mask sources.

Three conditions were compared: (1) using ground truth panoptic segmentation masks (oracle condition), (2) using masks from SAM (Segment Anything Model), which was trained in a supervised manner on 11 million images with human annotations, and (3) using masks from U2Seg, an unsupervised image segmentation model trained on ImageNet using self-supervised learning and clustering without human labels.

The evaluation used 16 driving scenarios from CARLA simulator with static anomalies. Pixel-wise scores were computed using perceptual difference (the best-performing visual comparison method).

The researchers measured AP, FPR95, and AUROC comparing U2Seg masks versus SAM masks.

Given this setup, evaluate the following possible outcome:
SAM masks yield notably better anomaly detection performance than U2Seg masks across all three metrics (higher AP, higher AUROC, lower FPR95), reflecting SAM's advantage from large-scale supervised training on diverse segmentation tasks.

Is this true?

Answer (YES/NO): NO